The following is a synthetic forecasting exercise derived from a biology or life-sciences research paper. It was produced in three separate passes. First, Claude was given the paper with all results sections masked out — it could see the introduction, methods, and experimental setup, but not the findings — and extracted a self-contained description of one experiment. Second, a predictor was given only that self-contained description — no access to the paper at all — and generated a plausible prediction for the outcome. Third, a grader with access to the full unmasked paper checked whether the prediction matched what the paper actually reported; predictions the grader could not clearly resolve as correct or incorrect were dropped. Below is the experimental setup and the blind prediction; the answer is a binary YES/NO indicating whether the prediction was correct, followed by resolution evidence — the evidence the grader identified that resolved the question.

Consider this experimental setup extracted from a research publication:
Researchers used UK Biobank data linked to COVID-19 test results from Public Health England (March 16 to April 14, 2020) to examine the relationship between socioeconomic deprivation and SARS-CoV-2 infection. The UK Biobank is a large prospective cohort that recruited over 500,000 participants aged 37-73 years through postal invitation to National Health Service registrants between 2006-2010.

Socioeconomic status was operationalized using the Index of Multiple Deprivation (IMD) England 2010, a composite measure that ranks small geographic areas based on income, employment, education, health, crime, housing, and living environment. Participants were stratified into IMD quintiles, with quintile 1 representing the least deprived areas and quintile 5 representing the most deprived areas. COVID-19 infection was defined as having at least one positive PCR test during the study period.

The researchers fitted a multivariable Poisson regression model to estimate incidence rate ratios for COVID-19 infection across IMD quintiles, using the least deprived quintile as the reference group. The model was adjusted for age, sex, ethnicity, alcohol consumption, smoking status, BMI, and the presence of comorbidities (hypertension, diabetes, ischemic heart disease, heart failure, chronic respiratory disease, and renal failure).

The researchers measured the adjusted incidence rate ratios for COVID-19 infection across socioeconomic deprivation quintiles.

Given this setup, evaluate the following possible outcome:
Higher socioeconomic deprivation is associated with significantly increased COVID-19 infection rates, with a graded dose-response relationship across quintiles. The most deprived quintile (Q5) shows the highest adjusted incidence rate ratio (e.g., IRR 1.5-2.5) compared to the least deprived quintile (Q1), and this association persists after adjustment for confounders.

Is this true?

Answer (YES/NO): YES